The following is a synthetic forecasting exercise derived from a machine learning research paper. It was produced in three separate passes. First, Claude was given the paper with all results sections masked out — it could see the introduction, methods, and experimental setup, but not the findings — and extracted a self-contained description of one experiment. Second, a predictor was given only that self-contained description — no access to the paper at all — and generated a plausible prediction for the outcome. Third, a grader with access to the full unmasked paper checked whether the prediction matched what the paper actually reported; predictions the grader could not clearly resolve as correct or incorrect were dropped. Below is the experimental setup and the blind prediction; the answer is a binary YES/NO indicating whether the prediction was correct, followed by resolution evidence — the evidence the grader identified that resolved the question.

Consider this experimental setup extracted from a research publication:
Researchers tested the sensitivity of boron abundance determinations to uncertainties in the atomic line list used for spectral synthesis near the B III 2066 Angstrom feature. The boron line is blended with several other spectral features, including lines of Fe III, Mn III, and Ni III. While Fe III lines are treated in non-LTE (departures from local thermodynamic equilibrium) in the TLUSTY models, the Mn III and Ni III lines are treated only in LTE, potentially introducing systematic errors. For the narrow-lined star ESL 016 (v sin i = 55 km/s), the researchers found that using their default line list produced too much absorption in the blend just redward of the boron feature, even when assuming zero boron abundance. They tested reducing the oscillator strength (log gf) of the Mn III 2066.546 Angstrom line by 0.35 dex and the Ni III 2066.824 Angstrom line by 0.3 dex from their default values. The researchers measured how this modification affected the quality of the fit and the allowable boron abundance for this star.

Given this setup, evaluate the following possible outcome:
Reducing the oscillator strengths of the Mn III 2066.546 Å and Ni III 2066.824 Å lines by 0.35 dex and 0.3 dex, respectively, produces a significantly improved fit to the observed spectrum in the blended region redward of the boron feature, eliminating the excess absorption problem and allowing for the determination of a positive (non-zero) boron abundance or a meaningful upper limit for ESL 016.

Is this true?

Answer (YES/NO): YES